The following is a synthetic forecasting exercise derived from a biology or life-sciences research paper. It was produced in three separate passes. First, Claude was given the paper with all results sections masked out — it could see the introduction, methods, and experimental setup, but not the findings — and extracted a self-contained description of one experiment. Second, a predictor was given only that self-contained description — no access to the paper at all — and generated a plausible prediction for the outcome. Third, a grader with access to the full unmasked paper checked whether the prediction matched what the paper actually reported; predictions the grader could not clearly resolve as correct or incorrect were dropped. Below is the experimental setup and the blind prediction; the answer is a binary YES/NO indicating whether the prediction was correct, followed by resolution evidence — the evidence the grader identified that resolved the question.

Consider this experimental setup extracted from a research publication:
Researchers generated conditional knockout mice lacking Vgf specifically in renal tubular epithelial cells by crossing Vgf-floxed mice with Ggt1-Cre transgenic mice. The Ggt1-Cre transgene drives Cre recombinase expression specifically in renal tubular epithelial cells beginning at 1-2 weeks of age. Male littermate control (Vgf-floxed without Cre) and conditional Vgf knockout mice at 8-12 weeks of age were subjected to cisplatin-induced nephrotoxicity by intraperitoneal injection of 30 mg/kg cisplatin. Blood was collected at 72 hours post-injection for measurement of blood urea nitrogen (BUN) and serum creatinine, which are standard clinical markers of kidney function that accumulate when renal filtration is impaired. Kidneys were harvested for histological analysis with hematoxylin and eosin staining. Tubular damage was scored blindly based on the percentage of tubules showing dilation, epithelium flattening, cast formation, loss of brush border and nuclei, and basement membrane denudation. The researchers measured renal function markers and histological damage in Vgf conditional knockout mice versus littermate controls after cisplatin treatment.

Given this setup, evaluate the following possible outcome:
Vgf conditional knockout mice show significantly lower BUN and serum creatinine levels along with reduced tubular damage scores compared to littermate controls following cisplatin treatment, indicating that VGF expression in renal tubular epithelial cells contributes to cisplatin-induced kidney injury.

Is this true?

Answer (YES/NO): NO